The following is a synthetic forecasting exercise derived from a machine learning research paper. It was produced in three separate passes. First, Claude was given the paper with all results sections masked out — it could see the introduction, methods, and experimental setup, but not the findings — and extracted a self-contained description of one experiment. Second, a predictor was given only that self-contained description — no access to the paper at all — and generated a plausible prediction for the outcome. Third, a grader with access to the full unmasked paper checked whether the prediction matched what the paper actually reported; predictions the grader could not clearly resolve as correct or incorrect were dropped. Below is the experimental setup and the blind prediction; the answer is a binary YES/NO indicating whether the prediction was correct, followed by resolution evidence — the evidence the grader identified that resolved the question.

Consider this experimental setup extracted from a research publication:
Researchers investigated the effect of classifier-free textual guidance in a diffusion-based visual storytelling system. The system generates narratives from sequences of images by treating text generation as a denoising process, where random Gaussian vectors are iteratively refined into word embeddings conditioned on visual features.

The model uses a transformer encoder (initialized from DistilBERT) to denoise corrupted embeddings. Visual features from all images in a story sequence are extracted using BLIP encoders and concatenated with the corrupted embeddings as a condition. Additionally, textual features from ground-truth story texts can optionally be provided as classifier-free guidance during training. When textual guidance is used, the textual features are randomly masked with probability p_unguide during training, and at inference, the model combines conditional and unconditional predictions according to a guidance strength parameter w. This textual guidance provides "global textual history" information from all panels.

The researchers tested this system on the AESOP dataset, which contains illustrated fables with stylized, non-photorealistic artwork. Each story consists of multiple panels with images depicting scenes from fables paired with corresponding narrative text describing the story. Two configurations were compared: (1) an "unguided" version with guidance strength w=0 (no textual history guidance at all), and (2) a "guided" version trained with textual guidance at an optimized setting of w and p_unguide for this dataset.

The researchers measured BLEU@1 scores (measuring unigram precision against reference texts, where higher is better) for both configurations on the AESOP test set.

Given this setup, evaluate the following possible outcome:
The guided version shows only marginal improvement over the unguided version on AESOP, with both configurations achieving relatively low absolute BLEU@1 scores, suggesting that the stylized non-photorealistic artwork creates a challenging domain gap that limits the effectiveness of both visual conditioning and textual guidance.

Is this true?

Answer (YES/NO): NO